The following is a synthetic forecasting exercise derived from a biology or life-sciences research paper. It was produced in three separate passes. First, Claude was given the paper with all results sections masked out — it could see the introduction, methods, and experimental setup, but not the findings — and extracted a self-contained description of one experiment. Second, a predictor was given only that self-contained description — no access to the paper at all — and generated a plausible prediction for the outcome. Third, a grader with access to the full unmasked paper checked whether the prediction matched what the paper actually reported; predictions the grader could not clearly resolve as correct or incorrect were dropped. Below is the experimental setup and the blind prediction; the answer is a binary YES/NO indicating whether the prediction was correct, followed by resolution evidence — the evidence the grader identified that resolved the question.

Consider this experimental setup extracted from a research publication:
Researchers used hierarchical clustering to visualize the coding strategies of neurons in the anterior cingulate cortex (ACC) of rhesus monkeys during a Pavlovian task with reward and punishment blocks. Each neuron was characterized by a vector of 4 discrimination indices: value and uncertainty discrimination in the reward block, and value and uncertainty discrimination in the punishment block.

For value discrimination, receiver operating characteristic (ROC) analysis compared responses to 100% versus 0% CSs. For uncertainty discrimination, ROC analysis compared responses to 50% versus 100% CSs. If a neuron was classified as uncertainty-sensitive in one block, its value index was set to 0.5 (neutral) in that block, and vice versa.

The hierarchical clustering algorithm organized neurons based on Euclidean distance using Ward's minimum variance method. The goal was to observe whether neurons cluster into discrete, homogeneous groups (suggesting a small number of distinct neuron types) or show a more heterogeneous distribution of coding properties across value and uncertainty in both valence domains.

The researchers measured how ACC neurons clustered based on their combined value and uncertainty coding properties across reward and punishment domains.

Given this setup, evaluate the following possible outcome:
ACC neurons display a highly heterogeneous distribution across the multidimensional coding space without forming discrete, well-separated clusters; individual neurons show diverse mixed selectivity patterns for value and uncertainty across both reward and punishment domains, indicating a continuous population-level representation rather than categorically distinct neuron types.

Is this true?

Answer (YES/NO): NO